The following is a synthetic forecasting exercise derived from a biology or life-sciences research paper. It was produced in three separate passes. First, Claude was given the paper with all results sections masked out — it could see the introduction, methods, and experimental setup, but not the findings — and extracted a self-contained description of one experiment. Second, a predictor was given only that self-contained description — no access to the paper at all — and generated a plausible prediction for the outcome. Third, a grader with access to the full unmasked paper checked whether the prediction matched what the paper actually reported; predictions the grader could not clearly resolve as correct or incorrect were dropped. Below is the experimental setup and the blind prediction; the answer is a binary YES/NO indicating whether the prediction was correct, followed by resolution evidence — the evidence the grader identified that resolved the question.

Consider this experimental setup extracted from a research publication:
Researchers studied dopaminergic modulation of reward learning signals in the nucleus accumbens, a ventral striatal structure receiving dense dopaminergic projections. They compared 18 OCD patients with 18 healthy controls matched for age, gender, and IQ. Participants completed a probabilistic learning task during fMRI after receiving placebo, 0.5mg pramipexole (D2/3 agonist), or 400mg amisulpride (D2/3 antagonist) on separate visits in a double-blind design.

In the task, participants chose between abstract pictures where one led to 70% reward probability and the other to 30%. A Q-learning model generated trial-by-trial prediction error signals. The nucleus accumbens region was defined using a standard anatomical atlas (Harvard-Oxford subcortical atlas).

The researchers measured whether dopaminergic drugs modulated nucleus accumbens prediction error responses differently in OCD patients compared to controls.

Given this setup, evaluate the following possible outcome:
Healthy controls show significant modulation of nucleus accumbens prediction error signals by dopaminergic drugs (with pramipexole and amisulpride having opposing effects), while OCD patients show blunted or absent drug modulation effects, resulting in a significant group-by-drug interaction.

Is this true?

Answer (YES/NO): NO